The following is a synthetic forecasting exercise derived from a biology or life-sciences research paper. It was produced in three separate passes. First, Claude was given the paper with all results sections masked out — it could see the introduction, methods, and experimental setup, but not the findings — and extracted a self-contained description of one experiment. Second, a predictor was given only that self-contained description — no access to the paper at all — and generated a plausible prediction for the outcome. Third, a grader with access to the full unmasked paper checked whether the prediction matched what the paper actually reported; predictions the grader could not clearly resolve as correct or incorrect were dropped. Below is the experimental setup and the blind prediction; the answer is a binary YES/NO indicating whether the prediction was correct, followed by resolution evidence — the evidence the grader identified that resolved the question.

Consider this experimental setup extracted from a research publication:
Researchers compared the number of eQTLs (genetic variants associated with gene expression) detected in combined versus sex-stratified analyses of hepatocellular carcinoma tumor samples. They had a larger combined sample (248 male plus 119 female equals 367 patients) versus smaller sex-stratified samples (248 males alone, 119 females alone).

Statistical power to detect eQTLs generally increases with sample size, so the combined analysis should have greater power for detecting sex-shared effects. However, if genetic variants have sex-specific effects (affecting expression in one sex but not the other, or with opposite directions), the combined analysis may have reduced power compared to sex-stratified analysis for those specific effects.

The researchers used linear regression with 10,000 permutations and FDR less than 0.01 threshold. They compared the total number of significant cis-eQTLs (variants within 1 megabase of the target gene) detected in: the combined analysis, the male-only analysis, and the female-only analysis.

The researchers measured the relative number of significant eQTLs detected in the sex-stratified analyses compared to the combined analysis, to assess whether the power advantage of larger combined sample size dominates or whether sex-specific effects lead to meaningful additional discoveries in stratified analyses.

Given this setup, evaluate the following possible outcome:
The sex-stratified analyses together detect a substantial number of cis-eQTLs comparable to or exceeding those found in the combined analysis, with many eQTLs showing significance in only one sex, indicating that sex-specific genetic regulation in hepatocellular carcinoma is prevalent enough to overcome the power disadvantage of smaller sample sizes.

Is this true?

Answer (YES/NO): NO